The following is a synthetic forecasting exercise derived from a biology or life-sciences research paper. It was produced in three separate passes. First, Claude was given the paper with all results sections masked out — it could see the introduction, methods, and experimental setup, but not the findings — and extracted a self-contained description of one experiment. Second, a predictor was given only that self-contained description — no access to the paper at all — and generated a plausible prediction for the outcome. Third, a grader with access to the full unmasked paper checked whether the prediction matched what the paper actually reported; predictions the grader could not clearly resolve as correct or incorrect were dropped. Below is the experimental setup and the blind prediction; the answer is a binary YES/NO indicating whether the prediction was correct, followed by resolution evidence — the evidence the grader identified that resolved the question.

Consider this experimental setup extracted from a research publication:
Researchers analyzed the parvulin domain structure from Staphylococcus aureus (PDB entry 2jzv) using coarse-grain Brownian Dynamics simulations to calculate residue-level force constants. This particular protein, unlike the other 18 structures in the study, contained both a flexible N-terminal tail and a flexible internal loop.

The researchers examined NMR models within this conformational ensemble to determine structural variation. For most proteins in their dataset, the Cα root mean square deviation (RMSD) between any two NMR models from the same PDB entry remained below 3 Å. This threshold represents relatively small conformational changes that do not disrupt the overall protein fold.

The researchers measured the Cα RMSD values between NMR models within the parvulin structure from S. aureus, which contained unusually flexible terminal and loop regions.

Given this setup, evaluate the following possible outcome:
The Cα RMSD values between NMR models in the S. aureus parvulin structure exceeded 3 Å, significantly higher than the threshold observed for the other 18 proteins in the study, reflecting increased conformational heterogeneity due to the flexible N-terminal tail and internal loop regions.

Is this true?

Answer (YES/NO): YES